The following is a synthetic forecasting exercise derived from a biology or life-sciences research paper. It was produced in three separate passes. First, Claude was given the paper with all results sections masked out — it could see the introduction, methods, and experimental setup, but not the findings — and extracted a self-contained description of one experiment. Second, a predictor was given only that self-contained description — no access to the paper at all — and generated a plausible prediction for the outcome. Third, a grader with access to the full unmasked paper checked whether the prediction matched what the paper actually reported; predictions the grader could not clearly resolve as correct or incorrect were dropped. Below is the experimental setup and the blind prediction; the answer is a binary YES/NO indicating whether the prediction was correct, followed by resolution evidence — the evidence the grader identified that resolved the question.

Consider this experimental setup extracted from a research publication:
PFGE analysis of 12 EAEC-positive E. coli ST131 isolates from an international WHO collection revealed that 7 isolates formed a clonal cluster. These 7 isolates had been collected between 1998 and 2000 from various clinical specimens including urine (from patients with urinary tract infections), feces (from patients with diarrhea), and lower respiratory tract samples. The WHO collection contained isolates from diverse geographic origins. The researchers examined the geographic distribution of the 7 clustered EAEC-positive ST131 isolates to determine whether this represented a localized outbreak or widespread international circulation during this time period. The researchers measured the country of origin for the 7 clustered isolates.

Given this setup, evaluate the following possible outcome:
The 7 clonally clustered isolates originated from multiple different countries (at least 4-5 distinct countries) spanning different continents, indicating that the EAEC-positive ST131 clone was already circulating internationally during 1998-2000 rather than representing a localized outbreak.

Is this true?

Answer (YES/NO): NO